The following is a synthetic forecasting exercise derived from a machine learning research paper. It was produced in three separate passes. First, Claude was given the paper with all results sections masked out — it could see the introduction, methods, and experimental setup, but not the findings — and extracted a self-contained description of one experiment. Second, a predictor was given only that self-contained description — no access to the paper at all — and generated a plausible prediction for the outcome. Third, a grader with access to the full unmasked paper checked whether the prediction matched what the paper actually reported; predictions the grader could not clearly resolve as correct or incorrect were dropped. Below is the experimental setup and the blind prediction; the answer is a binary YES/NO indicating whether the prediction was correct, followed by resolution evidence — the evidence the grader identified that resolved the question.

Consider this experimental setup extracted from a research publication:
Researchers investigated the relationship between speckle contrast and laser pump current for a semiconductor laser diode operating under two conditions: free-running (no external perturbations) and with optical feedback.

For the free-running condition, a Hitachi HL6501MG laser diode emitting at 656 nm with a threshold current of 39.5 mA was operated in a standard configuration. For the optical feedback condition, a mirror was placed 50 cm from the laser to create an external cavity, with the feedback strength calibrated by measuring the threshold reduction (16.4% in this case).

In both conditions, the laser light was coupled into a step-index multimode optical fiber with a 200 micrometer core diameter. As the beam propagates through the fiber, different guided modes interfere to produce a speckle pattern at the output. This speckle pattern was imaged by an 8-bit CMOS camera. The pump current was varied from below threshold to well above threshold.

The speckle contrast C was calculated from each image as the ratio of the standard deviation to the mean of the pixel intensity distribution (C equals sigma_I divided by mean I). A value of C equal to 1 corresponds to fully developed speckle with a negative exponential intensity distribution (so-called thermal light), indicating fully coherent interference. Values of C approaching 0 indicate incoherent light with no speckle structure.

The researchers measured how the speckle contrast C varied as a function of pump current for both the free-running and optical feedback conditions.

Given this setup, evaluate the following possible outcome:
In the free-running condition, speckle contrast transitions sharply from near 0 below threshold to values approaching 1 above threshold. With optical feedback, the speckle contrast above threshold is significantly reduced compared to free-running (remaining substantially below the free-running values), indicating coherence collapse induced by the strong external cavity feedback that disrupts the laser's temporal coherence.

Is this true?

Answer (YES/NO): NO